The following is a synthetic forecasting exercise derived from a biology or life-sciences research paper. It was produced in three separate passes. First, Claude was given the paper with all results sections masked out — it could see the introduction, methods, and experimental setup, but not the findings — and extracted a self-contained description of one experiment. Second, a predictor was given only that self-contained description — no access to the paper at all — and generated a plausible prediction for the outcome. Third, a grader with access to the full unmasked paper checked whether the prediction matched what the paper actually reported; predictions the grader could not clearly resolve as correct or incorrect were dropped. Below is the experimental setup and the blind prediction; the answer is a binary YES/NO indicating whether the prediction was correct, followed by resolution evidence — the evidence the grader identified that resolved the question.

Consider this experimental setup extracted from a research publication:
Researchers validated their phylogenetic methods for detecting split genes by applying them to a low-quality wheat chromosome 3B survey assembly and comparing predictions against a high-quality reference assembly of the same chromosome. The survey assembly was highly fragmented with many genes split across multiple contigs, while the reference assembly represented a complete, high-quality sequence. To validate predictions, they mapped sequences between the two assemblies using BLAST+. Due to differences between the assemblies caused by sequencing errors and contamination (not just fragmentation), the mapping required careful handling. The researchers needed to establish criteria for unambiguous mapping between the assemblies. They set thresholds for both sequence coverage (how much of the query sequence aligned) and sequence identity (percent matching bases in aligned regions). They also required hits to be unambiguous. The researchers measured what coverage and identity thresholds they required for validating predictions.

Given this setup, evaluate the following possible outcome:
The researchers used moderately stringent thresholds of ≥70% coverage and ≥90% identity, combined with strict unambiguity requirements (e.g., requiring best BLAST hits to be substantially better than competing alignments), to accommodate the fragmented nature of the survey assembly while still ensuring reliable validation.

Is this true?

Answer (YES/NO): NO